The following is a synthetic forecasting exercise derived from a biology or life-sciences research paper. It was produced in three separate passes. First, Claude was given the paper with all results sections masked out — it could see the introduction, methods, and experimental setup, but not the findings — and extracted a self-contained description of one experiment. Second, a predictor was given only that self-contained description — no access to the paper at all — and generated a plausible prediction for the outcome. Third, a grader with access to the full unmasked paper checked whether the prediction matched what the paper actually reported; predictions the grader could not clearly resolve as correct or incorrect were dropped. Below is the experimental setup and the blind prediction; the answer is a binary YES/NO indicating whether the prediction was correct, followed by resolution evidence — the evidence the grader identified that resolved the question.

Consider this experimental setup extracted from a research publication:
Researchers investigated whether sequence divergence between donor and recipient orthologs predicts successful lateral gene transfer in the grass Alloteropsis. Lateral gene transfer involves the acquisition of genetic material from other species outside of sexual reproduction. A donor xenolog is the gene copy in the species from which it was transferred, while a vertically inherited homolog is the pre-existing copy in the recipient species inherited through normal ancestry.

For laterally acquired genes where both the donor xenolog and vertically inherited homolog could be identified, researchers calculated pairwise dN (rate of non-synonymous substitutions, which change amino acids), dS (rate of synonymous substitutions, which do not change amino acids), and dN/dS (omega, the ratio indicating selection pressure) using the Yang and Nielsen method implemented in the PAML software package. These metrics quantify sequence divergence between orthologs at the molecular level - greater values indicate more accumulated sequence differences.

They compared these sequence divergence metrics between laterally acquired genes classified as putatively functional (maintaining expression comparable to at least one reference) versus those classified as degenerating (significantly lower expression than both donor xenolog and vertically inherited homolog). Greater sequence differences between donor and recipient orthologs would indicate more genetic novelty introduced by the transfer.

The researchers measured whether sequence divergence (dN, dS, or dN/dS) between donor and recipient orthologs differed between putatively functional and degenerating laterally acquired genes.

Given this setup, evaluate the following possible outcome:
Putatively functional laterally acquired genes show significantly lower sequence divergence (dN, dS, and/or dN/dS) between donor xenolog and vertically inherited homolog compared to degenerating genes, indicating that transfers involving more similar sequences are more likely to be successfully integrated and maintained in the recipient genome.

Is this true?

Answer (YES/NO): NO